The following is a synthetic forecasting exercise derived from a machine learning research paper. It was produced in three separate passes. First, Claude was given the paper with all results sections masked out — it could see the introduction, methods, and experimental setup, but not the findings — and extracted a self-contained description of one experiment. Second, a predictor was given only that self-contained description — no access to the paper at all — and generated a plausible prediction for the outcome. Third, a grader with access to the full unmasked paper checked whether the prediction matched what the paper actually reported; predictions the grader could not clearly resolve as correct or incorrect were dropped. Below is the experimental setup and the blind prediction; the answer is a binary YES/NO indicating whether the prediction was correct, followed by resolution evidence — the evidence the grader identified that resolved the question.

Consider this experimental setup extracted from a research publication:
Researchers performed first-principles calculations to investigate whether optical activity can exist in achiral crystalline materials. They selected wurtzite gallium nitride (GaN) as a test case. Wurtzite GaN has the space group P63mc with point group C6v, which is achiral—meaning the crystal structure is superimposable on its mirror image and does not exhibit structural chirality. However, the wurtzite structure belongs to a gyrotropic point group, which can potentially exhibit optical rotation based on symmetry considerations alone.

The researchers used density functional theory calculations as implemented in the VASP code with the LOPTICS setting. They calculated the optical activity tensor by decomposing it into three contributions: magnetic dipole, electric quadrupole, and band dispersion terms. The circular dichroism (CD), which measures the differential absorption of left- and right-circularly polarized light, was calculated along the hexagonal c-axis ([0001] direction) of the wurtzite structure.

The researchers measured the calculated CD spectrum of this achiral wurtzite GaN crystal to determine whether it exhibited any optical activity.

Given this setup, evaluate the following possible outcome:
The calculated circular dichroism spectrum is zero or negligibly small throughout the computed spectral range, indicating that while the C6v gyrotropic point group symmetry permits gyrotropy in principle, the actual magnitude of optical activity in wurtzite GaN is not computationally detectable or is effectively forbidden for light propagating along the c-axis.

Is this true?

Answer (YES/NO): NO